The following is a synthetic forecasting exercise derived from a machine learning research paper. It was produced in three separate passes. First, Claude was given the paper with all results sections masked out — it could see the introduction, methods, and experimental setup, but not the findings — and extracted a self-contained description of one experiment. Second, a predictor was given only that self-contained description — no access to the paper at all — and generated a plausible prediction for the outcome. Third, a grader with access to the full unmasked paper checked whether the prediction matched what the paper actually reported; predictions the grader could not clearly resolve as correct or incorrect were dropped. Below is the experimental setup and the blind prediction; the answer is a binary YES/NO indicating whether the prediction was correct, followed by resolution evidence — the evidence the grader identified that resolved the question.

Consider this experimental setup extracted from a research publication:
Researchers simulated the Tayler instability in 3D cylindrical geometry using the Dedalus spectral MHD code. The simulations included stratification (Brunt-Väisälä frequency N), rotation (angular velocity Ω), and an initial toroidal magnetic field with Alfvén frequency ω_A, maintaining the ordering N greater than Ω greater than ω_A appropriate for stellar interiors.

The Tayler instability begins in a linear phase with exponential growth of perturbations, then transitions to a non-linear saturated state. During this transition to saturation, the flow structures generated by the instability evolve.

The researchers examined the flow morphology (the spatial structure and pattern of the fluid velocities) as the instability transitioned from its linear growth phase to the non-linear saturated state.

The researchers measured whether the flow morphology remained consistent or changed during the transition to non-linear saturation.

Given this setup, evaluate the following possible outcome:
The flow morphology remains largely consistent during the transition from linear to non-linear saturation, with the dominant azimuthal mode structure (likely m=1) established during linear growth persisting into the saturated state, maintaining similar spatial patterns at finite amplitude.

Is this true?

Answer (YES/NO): NO